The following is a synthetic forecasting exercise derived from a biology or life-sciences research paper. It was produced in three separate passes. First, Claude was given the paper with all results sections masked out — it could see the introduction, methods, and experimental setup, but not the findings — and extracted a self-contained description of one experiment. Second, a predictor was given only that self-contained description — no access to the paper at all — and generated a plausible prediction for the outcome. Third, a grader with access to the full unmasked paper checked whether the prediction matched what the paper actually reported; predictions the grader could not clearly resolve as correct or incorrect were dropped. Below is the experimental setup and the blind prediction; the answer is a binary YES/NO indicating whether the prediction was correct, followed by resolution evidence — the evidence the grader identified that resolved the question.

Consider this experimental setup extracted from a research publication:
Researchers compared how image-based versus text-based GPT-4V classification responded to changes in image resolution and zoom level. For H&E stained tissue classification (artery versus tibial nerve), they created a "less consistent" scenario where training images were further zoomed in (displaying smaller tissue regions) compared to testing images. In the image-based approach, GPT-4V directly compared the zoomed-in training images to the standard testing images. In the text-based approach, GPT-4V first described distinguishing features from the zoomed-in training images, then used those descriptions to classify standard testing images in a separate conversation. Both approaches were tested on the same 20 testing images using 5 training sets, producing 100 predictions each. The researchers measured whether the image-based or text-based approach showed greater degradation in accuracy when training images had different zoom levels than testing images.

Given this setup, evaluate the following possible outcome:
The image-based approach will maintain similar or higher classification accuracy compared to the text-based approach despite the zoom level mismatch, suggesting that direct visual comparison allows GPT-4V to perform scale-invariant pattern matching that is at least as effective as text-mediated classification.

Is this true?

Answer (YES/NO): YES